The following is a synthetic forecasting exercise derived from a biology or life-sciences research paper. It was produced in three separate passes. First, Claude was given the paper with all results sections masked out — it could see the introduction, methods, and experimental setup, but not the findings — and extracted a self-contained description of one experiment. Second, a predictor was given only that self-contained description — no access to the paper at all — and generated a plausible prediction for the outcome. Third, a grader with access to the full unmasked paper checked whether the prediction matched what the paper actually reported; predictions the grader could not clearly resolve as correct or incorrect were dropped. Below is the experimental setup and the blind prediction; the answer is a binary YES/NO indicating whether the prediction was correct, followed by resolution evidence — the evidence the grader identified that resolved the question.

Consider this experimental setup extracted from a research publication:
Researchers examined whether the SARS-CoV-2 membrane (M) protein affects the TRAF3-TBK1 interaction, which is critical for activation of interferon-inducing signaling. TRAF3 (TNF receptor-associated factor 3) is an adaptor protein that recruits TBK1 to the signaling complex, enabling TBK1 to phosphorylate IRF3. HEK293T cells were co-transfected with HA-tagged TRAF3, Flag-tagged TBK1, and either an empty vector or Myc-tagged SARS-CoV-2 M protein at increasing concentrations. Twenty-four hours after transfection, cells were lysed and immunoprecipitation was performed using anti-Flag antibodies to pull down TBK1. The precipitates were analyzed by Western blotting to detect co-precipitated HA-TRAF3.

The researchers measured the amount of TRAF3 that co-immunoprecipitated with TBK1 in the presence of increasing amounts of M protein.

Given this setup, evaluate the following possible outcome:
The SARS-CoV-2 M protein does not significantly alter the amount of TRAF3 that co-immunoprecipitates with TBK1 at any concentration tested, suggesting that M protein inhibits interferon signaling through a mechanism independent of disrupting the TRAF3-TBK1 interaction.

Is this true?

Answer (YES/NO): NO